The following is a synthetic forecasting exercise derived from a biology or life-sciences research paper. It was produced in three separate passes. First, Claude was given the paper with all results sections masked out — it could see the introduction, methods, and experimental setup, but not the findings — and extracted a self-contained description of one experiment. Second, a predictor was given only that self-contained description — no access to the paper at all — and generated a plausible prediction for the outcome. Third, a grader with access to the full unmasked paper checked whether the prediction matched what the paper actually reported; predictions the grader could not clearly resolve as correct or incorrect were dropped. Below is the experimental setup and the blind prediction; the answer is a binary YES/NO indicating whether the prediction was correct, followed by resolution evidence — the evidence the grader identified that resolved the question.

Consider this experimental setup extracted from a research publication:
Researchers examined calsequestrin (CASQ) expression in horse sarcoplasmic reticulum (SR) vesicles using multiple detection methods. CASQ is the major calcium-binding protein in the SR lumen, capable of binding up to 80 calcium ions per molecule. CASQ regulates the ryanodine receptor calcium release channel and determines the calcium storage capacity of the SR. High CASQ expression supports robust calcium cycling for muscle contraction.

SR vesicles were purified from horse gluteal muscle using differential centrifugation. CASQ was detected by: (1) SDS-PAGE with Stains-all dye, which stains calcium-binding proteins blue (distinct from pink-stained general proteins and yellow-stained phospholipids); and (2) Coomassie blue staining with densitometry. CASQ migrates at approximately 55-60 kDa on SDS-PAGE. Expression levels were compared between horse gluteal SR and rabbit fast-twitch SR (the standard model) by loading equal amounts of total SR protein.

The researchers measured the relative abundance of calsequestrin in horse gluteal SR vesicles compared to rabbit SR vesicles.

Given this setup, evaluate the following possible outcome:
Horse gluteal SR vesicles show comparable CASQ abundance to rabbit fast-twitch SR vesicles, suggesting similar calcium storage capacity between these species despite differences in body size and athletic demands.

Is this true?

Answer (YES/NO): NO